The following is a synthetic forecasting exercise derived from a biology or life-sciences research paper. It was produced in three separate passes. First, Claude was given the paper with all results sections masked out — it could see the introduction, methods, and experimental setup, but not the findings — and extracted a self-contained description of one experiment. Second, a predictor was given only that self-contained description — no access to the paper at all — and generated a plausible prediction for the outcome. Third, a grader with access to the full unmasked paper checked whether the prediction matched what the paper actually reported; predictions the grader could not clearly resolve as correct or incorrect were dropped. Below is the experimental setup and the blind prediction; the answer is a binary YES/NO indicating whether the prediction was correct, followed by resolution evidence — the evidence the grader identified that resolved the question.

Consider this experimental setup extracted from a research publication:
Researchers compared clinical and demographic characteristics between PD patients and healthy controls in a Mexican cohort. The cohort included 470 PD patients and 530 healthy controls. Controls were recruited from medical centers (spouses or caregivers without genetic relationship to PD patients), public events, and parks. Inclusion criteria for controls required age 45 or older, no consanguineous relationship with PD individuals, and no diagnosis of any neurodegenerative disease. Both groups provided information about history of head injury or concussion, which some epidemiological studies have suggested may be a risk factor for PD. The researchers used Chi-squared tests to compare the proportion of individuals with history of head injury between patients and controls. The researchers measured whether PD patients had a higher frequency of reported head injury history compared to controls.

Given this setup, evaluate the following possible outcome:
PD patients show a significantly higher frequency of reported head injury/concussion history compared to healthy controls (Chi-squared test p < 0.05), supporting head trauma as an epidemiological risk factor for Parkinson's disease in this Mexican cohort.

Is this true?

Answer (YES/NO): NO